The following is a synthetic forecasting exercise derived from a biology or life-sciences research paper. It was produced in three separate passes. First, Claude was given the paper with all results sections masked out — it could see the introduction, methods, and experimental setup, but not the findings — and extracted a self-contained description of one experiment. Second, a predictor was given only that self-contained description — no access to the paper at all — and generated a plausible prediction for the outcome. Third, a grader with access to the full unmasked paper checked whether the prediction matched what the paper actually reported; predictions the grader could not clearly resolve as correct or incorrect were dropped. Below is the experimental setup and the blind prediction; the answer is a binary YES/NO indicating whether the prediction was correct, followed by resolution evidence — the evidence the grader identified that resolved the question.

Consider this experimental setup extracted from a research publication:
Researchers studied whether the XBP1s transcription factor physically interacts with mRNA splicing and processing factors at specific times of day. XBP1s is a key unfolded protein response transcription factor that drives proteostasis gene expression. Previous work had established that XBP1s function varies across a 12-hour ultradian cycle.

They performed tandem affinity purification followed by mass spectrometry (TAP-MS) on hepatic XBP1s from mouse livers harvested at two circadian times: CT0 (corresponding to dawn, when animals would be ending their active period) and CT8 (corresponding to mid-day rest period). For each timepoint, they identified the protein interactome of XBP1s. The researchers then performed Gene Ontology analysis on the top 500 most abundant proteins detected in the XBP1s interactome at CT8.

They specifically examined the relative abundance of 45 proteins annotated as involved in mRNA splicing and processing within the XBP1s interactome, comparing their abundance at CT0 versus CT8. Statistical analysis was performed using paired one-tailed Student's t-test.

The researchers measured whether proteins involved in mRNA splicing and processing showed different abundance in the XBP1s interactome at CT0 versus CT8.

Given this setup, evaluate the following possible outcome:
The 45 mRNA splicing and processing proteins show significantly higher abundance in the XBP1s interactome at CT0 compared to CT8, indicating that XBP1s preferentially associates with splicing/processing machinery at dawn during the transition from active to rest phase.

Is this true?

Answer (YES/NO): NO